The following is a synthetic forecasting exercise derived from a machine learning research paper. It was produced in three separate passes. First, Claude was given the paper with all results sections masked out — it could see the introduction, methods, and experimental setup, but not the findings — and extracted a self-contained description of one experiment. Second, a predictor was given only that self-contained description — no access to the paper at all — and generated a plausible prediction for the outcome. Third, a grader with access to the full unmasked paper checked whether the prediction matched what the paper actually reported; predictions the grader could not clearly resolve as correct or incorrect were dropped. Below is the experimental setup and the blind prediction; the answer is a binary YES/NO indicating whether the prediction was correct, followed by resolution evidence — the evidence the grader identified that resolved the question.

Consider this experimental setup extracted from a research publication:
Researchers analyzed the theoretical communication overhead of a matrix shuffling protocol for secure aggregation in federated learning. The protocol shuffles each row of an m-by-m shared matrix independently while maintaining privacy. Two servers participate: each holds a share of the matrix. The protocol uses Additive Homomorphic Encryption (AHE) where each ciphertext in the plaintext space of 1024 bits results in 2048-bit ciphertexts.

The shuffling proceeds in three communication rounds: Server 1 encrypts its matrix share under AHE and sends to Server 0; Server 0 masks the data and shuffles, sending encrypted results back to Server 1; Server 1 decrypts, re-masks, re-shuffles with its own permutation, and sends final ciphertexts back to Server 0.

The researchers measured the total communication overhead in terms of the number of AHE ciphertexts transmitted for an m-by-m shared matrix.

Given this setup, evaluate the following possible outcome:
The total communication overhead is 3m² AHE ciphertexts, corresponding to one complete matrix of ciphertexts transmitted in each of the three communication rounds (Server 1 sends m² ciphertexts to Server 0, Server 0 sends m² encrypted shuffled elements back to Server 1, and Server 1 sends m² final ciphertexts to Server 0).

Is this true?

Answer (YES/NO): NO